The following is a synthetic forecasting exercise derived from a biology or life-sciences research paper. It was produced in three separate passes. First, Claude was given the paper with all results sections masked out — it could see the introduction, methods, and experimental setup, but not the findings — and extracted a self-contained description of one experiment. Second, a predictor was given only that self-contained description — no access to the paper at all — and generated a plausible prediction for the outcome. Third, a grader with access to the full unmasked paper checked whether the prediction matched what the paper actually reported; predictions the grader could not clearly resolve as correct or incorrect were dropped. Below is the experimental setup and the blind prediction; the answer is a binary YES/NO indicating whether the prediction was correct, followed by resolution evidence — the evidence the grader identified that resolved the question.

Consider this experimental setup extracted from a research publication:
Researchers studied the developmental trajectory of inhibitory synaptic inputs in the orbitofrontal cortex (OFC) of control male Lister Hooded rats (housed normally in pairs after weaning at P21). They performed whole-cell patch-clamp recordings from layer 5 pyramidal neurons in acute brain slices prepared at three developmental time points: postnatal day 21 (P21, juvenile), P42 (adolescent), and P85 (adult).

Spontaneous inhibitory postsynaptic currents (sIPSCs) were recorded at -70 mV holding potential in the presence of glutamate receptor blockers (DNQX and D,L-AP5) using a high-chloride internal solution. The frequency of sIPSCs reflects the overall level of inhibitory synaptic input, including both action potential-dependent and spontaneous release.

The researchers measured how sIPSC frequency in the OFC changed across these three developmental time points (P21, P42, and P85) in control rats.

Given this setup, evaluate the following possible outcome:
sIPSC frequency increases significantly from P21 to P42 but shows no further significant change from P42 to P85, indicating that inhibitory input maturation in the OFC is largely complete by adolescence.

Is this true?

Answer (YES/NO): NO